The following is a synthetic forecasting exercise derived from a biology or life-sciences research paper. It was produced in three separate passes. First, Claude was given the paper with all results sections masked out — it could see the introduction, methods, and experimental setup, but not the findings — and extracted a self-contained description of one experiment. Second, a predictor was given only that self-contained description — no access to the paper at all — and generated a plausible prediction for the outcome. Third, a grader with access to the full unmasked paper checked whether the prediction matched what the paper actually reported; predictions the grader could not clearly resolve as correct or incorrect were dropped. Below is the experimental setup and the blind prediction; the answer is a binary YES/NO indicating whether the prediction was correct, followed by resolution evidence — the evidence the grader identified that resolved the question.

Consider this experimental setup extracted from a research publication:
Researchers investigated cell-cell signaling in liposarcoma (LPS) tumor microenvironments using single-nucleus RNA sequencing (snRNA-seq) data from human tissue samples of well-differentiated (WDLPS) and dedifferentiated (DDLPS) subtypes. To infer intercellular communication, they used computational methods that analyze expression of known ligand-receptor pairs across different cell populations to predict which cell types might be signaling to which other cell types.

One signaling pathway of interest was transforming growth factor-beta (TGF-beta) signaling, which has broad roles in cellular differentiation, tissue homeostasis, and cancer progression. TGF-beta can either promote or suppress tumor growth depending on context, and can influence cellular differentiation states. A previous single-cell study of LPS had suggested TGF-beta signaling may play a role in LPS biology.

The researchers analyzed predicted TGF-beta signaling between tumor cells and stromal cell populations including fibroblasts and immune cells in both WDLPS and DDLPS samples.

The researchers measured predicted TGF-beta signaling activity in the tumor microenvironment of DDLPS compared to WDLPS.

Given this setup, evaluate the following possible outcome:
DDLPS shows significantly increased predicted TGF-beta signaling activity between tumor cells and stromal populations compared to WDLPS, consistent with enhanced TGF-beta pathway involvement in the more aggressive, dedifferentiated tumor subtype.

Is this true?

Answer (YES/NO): NO